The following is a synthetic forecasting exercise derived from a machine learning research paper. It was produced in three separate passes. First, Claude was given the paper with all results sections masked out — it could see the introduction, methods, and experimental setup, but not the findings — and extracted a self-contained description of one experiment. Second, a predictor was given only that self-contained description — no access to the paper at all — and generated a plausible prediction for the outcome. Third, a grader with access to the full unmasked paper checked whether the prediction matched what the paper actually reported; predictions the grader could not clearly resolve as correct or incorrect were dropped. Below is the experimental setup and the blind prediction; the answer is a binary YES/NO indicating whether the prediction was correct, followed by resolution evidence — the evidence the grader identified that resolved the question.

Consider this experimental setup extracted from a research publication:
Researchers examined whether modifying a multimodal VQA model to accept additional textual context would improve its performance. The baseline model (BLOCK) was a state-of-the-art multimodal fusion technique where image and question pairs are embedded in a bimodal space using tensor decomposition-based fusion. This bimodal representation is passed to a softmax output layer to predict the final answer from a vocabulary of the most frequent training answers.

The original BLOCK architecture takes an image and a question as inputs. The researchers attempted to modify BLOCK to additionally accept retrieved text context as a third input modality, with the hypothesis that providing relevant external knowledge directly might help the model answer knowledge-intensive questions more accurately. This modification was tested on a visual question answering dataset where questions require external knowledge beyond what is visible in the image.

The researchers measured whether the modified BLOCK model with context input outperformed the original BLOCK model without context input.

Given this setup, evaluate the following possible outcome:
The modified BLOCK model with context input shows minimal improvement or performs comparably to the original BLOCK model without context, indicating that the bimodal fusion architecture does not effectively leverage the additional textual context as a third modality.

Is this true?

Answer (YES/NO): YES